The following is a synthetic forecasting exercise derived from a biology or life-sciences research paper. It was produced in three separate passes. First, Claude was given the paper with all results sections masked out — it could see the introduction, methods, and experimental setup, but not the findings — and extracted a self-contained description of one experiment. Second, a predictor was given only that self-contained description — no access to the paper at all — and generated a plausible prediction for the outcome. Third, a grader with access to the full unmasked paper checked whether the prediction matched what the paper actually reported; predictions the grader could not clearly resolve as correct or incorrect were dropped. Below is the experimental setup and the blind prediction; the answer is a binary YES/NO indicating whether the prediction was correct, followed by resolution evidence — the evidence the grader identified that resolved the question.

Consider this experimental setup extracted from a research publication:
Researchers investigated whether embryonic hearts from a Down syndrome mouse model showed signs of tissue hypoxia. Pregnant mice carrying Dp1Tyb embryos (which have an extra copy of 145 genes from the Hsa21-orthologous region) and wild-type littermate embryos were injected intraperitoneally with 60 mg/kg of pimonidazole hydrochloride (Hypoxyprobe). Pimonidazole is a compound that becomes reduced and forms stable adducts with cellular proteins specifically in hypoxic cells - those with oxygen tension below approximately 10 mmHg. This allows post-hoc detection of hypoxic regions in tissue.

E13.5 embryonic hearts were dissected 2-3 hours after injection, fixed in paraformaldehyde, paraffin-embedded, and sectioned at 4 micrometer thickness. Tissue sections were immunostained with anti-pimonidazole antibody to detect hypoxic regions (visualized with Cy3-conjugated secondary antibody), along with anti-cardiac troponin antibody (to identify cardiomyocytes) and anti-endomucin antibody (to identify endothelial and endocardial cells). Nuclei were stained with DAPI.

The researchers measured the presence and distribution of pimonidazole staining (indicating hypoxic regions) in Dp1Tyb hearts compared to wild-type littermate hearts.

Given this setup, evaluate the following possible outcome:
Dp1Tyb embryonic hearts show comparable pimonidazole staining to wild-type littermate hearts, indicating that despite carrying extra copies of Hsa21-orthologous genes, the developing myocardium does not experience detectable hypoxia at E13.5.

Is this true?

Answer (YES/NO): YES